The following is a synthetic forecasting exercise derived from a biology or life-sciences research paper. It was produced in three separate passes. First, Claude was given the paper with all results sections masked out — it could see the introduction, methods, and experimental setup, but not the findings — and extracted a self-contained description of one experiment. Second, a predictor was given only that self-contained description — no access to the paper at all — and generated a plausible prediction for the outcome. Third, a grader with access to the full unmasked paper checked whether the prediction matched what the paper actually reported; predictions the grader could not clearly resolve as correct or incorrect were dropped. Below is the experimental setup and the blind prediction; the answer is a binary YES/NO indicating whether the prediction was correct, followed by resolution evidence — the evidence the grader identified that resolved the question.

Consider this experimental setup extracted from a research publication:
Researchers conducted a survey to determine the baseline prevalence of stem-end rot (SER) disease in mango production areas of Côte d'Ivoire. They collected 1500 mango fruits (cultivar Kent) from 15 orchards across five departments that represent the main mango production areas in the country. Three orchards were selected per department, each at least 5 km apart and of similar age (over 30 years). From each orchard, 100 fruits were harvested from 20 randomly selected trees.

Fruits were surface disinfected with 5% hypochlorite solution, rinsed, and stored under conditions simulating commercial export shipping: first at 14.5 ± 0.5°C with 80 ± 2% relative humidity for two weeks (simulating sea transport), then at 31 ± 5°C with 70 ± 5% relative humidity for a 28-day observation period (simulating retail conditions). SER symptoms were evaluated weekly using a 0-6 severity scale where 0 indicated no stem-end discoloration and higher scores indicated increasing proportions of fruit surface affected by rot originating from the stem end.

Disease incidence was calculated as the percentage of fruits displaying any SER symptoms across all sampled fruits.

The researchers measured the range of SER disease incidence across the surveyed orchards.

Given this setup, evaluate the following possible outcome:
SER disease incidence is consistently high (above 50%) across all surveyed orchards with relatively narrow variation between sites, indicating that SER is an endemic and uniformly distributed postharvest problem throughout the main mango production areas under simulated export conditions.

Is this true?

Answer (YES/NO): NO